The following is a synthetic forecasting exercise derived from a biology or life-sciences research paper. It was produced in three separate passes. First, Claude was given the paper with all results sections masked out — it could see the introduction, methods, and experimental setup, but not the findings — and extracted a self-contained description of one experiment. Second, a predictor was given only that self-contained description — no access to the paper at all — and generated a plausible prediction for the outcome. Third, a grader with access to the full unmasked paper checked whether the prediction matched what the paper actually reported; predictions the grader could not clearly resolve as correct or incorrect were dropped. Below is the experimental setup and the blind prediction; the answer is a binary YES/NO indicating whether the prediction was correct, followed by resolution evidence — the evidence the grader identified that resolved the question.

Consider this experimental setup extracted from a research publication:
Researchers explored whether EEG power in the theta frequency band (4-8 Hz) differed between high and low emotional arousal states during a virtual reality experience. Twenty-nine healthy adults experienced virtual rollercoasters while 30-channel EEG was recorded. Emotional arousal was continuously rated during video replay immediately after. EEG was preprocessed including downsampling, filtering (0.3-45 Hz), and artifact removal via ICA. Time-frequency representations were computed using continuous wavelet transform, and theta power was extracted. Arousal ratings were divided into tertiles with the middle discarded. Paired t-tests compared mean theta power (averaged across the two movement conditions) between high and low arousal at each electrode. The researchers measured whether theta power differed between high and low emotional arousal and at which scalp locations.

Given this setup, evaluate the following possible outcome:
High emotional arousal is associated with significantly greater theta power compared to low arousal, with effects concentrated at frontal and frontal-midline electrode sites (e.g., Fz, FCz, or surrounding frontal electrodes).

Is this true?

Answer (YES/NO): NO